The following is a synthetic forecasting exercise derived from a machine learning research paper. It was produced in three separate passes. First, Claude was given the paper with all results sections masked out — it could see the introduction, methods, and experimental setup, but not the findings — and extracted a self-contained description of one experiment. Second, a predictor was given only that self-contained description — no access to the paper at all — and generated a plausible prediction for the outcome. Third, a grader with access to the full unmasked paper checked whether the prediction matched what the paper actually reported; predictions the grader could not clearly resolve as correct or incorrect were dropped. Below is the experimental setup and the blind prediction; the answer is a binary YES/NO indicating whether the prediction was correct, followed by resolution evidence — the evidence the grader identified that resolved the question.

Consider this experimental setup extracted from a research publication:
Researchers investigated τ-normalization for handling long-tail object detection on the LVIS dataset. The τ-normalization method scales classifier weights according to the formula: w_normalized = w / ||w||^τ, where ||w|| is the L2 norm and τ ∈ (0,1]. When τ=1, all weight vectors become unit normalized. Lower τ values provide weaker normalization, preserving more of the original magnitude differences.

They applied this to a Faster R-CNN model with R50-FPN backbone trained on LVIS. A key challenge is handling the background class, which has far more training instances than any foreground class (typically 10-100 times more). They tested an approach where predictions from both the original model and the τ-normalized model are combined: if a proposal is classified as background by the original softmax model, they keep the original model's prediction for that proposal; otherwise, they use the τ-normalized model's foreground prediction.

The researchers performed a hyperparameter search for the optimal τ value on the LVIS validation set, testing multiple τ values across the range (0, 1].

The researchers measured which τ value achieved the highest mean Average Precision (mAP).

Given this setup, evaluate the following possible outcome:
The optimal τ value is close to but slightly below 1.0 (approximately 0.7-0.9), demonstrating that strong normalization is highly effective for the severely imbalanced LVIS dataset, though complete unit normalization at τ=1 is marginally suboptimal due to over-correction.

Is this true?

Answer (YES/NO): NO